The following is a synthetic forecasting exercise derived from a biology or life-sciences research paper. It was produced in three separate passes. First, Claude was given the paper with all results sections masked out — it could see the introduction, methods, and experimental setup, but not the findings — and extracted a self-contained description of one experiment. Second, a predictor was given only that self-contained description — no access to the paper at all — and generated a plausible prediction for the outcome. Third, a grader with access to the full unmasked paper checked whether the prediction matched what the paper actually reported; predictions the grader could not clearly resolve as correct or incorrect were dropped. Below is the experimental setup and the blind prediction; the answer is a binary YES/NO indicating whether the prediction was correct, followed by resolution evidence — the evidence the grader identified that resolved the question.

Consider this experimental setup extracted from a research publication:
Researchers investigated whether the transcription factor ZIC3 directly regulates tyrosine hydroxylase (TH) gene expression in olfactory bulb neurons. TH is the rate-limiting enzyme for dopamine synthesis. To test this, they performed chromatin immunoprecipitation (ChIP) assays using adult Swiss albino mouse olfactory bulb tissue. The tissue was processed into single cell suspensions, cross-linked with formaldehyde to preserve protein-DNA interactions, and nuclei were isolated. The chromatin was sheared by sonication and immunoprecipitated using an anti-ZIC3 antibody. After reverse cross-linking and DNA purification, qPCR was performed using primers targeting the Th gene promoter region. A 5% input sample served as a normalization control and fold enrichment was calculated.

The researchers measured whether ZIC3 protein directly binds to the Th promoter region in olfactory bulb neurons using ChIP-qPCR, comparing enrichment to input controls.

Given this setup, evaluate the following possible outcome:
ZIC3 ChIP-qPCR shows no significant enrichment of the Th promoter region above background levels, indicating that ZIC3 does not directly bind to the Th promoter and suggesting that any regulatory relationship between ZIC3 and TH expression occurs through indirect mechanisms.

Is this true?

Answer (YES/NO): NO